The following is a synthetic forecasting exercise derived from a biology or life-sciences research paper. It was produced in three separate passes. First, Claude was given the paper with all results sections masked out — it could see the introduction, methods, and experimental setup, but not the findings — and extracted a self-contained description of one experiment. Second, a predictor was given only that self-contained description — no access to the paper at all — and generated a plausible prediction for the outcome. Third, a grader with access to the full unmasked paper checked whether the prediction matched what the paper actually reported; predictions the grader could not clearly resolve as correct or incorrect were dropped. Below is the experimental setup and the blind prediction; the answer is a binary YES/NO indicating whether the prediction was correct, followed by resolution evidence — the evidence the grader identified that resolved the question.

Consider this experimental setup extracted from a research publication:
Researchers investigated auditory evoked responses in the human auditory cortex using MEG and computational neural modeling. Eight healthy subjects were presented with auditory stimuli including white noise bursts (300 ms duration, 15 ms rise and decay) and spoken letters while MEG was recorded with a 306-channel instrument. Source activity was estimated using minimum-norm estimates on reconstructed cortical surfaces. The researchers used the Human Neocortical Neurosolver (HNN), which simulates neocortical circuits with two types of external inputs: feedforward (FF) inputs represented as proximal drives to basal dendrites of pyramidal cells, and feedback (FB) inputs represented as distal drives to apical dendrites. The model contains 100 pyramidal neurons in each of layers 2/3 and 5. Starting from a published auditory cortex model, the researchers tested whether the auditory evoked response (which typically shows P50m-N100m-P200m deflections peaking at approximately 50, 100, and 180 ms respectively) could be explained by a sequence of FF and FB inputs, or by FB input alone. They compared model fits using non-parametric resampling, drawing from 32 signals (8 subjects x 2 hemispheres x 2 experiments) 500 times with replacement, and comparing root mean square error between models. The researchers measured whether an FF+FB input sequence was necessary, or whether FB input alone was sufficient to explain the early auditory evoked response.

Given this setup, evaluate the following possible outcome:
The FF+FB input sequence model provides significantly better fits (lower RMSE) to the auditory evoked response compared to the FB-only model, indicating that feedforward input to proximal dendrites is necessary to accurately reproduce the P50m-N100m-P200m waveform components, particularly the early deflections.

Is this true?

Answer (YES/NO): YES